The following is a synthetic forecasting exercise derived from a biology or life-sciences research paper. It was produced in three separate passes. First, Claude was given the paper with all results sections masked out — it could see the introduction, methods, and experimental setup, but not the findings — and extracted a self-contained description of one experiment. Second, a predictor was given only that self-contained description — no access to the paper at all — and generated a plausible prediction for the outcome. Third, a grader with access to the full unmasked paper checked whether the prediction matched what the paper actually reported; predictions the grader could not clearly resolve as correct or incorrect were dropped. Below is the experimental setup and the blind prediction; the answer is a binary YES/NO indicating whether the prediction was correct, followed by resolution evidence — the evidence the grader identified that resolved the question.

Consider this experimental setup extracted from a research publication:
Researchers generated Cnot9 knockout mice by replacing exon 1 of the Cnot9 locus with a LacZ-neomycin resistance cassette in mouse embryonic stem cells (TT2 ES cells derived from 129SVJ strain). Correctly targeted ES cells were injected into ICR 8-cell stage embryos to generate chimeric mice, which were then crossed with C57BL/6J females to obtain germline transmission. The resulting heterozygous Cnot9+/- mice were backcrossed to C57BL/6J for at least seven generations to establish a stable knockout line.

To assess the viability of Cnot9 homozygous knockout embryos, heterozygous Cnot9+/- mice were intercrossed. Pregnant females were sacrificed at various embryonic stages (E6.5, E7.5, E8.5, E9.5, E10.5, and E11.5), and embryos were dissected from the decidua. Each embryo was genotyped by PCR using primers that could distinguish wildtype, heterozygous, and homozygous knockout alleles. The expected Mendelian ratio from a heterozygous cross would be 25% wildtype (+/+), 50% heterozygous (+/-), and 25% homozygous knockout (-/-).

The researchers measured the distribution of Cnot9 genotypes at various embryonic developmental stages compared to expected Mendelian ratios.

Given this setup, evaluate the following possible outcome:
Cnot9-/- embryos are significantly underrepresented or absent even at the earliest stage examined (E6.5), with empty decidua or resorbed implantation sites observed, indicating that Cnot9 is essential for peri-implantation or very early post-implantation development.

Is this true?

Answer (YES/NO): NO